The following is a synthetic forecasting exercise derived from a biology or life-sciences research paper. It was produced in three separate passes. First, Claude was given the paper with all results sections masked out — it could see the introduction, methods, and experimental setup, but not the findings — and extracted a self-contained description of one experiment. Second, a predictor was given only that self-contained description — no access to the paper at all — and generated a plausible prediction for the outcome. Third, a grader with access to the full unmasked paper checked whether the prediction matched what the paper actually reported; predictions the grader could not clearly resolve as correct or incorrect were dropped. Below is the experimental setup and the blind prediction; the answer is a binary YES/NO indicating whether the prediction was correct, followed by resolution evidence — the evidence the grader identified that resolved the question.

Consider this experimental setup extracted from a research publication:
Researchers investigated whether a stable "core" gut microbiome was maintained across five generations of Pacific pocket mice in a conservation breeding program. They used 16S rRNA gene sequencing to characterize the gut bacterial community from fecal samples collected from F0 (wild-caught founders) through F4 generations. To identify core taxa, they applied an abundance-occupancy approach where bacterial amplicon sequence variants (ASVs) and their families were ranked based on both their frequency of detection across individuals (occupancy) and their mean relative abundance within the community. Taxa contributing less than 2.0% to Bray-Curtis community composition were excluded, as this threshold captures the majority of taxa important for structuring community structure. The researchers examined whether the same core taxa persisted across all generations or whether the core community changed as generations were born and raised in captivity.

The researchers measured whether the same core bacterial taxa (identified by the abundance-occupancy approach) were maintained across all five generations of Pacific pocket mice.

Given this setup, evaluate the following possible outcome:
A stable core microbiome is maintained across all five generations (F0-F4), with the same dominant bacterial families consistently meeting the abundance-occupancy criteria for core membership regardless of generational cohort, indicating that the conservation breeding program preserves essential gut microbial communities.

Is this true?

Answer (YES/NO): NO